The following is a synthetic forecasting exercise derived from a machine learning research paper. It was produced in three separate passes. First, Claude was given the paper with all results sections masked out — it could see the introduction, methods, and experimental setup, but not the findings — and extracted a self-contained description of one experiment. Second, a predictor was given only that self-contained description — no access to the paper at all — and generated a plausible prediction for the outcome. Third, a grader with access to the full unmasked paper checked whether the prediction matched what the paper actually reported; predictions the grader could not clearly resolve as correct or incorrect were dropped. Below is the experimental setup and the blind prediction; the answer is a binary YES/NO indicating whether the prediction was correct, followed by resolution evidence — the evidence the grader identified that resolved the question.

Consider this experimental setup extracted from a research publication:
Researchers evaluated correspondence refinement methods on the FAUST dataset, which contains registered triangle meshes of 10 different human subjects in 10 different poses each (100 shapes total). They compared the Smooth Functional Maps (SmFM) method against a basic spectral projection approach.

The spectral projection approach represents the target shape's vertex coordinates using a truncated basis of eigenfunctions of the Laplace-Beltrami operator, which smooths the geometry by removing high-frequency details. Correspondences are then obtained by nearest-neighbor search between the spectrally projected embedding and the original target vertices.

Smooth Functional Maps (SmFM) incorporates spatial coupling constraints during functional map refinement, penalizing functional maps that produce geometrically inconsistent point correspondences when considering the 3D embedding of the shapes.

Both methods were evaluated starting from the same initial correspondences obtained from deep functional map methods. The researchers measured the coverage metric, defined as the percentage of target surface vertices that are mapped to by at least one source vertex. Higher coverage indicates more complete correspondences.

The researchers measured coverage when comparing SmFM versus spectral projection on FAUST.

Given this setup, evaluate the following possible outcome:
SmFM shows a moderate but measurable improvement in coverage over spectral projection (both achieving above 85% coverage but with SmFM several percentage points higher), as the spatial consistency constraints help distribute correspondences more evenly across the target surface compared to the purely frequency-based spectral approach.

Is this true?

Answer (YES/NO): NO